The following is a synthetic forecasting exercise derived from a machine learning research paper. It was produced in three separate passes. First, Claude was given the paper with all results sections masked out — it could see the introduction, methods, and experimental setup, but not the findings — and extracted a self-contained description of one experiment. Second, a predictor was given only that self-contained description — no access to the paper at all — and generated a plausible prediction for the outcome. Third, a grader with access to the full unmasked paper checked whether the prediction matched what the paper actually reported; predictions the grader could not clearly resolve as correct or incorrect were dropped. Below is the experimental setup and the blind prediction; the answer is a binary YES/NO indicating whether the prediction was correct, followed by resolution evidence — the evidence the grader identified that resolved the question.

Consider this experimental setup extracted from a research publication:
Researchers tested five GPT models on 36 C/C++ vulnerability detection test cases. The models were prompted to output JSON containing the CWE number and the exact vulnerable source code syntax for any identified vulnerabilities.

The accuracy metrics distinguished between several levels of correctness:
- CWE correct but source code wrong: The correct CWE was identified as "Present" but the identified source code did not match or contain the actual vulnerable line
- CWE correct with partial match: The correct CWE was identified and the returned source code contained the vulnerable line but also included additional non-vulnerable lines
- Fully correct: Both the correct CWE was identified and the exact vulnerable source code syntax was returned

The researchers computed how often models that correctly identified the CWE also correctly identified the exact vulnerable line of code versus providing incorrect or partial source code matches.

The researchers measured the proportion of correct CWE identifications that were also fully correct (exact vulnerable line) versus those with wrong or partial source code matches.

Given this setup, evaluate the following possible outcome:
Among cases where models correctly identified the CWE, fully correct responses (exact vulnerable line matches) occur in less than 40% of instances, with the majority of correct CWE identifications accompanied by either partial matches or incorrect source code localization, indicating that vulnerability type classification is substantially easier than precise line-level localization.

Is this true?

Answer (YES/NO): NO